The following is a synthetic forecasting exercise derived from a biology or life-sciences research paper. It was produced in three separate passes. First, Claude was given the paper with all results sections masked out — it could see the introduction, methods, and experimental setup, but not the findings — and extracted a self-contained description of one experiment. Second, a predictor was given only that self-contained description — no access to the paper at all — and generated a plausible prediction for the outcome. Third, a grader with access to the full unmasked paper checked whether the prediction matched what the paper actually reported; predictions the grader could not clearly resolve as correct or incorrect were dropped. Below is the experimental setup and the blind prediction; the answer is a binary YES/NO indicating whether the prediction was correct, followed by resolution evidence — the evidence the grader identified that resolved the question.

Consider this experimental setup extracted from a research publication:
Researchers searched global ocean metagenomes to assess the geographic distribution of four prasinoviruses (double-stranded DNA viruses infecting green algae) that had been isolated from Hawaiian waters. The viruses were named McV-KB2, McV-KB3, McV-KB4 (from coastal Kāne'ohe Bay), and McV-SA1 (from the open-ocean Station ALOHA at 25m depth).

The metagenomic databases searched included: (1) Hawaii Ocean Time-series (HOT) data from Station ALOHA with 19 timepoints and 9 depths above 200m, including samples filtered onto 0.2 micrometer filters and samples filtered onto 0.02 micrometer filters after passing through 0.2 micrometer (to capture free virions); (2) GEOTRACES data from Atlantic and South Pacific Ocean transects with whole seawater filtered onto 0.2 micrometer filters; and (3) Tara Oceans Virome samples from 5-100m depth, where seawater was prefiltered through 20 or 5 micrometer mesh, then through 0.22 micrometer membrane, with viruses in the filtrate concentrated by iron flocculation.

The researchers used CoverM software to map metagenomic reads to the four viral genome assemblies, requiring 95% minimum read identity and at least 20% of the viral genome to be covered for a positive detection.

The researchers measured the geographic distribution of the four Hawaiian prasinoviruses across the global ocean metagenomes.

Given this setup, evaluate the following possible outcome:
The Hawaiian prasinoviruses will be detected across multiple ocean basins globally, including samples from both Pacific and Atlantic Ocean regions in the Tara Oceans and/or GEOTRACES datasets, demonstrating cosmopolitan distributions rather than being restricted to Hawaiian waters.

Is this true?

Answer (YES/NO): YES